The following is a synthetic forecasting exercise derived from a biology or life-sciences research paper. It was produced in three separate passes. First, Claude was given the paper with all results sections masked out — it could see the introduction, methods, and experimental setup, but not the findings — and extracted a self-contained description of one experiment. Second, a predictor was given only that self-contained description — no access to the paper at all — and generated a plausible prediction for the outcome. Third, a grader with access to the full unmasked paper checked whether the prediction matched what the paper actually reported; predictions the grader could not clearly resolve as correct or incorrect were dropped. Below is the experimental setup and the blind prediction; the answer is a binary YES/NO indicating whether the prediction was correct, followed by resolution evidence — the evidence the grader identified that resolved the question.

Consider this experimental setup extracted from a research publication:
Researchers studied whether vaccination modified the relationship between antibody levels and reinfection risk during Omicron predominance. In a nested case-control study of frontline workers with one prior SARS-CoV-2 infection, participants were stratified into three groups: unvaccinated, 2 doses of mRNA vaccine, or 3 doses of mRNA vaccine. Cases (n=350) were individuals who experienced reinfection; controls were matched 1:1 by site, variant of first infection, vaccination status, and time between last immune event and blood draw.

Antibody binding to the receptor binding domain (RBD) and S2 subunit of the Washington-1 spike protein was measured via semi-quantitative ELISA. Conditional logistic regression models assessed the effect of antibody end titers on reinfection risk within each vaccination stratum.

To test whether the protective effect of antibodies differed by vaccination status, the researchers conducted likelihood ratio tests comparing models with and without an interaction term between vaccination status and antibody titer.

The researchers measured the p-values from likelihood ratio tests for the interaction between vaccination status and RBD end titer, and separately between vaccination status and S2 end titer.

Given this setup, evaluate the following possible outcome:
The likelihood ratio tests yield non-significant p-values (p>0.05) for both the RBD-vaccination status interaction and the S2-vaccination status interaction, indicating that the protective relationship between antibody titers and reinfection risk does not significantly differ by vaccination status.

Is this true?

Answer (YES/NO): YES